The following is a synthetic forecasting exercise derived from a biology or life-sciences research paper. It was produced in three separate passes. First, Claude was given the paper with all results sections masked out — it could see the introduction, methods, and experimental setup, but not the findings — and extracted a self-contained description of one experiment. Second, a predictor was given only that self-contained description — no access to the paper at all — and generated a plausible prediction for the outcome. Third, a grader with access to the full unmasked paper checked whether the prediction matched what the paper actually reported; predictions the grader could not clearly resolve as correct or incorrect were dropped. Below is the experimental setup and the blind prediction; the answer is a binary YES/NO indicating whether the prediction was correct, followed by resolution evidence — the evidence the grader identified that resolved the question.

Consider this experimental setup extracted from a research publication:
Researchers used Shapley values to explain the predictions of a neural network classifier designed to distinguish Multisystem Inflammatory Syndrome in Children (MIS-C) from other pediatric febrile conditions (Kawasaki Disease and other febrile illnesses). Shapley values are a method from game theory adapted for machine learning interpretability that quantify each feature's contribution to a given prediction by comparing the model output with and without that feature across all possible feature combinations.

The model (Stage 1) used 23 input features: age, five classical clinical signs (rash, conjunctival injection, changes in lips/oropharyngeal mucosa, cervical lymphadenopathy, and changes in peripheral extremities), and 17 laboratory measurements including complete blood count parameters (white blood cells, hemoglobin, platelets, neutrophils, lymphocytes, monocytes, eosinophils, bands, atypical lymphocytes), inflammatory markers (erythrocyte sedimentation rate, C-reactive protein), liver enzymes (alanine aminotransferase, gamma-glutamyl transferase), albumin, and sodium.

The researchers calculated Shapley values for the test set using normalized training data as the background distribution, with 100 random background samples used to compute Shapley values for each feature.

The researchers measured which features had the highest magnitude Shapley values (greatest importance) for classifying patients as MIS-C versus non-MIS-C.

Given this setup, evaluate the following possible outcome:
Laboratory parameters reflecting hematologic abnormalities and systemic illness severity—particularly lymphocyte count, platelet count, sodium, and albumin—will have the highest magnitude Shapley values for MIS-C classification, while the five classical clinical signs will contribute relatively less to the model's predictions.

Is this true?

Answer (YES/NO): NO